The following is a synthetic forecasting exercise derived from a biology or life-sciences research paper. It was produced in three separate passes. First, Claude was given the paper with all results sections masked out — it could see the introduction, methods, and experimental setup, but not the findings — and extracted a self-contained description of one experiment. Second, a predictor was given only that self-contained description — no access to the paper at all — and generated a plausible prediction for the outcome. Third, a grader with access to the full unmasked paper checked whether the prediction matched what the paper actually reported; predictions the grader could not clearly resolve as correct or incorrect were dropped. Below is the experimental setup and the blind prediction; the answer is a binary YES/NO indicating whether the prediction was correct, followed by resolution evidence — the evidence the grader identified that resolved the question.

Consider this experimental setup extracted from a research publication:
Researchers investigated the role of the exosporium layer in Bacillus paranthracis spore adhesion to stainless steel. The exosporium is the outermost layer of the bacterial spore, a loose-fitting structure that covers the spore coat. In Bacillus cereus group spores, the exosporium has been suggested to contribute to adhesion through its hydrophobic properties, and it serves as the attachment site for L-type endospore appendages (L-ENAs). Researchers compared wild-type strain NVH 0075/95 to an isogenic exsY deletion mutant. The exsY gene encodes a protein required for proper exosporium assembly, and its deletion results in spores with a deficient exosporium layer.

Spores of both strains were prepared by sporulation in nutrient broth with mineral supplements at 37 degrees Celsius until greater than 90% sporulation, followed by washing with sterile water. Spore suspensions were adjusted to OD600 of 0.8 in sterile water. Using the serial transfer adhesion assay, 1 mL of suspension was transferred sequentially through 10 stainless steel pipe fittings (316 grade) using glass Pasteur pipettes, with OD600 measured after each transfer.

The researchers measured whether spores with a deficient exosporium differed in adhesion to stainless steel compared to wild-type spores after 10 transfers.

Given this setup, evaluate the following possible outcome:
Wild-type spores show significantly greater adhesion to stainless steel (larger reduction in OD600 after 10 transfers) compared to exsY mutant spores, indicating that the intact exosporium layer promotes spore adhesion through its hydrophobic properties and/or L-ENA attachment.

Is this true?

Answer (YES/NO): YES